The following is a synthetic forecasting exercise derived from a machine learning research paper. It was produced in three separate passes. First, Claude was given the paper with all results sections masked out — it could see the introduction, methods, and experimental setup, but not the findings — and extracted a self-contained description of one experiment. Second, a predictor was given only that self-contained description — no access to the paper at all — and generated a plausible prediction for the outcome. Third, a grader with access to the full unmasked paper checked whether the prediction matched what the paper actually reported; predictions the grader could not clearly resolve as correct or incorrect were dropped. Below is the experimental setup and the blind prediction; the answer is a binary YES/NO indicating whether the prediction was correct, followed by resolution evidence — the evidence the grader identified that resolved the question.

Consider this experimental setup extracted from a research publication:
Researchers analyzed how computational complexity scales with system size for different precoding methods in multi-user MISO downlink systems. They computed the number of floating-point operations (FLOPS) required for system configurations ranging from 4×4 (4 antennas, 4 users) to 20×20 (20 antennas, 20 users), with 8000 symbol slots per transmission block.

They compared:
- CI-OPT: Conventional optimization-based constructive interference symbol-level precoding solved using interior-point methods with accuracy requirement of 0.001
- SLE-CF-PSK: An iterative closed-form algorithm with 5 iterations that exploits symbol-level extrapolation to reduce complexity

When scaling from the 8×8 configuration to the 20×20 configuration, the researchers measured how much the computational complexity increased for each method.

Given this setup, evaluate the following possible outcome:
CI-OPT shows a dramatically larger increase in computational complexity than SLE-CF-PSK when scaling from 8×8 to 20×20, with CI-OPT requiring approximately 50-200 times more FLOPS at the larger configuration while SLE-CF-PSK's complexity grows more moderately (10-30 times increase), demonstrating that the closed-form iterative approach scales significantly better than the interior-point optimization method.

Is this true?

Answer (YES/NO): NO